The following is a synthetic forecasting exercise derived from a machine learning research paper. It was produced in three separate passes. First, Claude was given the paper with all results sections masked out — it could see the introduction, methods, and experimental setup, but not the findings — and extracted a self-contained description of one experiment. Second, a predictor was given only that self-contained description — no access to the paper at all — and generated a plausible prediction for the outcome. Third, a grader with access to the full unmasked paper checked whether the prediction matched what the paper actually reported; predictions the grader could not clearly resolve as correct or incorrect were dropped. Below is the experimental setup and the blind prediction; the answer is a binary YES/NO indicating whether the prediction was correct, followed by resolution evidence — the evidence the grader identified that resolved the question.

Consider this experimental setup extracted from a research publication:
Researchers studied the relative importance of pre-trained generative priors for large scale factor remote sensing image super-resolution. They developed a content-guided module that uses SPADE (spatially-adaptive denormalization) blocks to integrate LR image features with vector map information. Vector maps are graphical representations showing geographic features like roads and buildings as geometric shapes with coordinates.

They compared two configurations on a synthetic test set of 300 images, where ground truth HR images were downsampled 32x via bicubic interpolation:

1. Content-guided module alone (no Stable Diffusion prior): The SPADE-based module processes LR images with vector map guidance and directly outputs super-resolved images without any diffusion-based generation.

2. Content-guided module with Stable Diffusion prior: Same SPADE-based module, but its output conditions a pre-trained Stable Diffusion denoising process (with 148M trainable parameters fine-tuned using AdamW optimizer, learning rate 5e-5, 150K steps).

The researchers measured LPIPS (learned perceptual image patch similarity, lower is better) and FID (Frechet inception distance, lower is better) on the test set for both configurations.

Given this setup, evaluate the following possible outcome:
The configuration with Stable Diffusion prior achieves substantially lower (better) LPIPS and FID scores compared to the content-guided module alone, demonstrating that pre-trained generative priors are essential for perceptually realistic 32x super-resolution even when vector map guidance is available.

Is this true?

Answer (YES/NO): YES